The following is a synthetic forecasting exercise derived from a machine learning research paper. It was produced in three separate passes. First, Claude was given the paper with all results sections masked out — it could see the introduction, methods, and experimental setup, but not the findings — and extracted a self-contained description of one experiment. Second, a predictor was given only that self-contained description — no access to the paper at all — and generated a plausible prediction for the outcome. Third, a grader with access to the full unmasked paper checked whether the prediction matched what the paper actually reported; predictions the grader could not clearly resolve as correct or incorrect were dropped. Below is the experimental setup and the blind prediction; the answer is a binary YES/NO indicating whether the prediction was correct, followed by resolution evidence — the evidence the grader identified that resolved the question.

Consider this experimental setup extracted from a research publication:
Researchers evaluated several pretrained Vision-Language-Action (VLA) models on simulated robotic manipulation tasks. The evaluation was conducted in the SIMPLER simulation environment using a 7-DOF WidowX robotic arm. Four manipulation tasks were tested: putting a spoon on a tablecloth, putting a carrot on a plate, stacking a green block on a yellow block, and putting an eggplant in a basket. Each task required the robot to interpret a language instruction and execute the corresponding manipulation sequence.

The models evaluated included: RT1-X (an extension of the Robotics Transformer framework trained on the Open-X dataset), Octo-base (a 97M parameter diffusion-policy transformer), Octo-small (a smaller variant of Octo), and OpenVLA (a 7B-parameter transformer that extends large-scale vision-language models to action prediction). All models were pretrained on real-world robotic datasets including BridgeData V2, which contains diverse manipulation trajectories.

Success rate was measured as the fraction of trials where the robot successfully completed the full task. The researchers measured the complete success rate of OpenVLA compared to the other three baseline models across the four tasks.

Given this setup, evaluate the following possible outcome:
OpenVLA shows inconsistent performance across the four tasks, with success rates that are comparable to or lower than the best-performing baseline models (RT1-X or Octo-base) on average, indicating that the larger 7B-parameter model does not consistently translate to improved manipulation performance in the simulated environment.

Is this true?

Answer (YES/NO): YES